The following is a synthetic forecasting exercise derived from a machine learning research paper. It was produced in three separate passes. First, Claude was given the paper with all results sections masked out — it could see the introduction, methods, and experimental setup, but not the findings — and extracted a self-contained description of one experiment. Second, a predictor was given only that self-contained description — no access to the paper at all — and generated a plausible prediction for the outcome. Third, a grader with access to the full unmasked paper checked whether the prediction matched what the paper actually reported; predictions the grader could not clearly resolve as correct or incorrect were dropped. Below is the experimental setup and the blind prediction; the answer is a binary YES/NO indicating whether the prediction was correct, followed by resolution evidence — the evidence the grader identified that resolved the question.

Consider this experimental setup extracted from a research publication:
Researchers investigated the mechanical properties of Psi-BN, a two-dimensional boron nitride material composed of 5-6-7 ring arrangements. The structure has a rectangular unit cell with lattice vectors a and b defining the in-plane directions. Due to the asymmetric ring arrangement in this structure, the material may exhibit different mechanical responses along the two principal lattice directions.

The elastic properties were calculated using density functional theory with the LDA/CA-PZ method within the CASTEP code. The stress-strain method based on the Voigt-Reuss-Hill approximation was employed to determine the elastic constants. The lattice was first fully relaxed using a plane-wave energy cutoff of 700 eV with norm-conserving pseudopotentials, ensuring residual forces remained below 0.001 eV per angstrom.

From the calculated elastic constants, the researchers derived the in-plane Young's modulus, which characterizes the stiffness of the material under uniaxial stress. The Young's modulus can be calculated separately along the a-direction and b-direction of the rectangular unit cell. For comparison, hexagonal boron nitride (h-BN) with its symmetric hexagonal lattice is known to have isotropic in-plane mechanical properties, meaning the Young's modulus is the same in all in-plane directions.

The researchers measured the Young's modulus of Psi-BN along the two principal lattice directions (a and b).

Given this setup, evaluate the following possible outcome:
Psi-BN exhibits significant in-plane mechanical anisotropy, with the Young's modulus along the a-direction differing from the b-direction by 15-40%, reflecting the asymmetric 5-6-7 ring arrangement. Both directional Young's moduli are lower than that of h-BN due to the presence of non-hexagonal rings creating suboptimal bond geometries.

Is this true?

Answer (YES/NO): YES